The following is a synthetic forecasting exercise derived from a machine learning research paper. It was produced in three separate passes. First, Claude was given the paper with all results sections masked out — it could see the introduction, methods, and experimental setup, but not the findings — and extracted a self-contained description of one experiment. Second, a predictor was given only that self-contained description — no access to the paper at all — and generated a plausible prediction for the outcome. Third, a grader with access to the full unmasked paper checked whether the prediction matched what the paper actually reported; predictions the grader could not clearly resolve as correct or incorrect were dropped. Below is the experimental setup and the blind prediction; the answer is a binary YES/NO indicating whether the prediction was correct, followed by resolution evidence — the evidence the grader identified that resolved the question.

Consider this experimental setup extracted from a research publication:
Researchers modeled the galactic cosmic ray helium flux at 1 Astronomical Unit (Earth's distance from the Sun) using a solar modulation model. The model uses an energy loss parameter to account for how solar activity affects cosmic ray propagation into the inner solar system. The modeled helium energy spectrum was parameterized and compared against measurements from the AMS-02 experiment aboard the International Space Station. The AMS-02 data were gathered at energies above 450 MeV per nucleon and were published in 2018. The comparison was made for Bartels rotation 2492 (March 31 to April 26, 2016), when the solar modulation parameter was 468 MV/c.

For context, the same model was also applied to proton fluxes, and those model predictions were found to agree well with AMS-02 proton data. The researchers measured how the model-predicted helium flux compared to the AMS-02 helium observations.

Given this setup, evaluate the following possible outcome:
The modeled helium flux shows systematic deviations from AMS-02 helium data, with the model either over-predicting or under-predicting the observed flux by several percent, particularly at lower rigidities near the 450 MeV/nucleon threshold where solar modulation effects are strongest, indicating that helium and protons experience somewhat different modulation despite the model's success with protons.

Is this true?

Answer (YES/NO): NO